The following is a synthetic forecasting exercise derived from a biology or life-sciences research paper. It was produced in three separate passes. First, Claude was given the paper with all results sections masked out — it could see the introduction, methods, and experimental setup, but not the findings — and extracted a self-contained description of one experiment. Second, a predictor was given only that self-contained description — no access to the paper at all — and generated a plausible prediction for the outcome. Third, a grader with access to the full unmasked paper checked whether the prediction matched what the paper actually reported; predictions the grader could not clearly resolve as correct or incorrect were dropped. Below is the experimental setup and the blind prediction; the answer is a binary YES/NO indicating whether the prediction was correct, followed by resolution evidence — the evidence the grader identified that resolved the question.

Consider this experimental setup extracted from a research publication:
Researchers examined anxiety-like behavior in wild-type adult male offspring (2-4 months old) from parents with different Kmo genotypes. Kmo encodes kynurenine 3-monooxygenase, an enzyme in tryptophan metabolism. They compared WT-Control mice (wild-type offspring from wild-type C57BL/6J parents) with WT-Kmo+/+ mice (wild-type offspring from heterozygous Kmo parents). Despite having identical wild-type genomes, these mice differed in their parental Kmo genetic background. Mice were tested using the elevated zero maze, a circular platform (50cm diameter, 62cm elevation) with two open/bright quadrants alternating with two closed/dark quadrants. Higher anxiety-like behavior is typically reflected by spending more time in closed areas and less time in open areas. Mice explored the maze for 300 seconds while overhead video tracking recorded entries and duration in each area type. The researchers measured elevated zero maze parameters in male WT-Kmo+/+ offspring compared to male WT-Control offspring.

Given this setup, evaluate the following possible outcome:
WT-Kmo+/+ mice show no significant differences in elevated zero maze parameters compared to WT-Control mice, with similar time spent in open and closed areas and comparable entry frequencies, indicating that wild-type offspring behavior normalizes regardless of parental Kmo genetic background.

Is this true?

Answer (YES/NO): NO